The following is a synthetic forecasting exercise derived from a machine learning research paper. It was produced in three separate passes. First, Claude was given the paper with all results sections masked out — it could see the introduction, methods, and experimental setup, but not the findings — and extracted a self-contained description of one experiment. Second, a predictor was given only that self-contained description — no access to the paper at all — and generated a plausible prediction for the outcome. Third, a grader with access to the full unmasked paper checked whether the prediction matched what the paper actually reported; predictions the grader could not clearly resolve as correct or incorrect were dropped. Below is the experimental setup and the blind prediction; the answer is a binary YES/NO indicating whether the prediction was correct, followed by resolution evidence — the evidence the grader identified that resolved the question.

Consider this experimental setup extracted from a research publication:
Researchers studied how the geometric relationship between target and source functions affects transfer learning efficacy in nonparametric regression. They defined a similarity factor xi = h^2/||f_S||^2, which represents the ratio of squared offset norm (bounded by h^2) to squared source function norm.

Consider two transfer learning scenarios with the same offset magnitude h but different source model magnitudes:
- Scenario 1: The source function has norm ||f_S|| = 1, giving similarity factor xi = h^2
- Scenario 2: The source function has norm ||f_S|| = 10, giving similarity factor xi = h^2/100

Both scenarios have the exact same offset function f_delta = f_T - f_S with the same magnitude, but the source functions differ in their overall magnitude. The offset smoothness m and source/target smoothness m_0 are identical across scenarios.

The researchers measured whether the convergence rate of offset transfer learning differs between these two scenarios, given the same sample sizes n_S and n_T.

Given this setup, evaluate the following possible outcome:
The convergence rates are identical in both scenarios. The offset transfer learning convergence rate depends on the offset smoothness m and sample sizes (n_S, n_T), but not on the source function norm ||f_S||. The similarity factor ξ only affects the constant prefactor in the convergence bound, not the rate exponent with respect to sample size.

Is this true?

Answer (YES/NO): NO